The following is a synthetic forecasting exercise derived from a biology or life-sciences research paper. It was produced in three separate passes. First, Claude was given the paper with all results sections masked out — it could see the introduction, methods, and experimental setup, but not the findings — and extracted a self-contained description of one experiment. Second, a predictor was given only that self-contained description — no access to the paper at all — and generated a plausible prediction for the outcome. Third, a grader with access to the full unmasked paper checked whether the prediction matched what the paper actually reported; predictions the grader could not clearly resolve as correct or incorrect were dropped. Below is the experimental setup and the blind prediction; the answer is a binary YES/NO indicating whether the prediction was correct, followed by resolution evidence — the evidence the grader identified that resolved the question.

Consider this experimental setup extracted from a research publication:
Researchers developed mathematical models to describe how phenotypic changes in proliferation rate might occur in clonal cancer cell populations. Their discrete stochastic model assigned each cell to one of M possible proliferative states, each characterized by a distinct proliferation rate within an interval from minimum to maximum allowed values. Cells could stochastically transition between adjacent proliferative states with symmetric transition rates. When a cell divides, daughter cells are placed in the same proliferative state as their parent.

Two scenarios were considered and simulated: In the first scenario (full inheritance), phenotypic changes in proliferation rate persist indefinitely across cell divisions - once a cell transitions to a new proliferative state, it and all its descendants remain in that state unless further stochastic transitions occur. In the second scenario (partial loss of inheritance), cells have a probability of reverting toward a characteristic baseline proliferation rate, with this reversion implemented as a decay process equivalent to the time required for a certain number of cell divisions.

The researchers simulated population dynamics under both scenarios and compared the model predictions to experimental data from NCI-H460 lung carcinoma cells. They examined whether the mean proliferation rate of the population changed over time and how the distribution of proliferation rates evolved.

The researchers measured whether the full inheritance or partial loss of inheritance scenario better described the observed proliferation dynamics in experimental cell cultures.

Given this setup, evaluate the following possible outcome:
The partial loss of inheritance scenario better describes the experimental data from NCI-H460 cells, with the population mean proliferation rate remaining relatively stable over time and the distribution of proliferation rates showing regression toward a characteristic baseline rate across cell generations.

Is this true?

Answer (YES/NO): NO